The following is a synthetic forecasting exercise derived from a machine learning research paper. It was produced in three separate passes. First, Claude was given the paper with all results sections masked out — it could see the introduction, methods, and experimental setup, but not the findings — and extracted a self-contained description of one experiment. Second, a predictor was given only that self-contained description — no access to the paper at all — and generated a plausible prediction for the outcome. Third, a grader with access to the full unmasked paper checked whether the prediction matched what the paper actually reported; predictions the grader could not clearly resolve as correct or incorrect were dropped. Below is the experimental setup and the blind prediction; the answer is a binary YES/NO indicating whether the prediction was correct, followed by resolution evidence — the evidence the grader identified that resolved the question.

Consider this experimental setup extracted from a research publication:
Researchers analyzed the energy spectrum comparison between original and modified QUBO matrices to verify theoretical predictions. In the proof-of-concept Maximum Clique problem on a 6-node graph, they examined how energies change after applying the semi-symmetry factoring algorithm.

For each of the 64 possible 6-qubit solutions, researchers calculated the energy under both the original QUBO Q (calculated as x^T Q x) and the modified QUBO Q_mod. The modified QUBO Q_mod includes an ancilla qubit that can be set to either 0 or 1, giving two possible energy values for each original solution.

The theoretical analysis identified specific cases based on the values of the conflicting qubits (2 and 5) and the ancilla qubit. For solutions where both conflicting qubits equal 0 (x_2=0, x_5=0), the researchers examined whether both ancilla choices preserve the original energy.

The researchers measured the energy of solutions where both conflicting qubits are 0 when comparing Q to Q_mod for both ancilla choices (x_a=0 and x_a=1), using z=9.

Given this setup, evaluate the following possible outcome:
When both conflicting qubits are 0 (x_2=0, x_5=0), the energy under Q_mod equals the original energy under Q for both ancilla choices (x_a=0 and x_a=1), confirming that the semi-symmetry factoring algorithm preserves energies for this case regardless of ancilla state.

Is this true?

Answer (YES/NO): NO